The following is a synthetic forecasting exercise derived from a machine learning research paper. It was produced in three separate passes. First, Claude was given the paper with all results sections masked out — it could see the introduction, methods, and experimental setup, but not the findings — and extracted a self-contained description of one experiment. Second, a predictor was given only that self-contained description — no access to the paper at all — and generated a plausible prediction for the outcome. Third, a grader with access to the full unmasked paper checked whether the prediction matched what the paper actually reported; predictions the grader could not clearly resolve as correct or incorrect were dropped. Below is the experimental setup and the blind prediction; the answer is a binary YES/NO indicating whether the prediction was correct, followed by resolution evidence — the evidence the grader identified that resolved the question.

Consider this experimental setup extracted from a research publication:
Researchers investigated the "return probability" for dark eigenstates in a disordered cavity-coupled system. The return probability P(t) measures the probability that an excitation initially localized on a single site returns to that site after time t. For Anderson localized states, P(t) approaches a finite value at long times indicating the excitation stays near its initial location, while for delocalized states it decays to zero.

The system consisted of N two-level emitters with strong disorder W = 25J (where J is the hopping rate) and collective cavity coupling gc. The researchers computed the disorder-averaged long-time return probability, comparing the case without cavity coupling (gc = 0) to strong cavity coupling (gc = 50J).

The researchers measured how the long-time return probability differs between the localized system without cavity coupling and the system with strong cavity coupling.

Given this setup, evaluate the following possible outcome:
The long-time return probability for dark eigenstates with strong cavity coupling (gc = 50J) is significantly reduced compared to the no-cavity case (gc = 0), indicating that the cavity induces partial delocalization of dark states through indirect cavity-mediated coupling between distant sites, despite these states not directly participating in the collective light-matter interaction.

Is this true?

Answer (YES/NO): YES